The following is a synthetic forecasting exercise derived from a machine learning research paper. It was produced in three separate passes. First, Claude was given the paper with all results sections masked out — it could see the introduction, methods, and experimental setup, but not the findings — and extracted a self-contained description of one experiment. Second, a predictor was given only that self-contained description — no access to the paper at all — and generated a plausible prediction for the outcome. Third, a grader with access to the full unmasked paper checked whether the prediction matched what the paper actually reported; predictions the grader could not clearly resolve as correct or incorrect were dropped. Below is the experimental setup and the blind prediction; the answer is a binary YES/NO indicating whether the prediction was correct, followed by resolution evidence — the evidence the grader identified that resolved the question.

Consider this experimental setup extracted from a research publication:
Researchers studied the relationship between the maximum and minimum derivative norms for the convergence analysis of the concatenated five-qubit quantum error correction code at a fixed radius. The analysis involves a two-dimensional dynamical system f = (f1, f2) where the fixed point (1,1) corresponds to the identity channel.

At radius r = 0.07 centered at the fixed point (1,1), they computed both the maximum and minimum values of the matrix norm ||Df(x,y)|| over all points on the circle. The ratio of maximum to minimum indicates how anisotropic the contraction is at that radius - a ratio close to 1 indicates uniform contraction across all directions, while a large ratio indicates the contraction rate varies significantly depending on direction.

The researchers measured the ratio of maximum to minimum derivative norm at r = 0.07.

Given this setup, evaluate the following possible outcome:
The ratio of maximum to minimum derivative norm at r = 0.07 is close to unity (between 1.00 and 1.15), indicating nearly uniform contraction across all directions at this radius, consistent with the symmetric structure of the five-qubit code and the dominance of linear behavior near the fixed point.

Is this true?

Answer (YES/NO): NO